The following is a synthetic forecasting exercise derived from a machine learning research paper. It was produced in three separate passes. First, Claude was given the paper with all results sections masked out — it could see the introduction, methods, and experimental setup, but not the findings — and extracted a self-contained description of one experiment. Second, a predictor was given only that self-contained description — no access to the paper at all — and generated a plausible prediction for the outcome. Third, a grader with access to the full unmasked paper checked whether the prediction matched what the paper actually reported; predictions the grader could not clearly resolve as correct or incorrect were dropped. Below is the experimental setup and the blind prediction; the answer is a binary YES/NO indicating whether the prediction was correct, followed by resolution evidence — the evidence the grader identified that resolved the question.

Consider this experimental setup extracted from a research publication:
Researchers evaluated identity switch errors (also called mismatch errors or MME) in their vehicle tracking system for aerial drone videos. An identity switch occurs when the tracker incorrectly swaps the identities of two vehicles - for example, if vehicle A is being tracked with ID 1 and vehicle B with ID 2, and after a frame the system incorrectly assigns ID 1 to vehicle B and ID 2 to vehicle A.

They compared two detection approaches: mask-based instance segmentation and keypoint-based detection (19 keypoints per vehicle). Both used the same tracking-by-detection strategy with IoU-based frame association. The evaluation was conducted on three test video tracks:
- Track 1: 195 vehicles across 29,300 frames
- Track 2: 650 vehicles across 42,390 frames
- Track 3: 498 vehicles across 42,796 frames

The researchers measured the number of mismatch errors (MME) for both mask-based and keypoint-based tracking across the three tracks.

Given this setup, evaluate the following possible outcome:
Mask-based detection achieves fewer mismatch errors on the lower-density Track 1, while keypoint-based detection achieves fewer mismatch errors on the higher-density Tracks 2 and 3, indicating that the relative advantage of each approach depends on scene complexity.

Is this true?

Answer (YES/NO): NO